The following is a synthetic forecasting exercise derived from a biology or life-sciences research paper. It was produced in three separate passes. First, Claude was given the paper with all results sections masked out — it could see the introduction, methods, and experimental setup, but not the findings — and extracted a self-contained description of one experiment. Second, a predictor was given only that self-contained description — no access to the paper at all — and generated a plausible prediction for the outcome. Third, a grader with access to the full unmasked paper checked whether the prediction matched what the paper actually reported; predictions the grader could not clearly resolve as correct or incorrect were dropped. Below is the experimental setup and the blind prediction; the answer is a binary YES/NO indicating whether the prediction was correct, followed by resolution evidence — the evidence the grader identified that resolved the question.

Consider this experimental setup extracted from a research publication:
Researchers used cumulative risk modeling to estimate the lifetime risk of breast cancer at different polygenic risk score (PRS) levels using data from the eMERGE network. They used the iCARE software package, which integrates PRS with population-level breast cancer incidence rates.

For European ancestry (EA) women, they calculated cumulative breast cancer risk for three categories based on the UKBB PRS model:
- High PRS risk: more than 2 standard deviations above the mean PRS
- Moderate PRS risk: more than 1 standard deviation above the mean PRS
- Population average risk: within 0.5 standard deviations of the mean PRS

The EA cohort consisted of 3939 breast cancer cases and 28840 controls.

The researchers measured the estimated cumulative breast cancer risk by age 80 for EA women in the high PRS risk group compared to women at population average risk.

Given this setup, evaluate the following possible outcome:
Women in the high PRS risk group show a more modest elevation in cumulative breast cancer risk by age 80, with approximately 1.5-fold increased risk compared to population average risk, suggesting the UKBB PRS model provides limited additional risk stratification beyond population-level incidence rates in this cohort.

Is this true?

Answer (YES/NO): NO